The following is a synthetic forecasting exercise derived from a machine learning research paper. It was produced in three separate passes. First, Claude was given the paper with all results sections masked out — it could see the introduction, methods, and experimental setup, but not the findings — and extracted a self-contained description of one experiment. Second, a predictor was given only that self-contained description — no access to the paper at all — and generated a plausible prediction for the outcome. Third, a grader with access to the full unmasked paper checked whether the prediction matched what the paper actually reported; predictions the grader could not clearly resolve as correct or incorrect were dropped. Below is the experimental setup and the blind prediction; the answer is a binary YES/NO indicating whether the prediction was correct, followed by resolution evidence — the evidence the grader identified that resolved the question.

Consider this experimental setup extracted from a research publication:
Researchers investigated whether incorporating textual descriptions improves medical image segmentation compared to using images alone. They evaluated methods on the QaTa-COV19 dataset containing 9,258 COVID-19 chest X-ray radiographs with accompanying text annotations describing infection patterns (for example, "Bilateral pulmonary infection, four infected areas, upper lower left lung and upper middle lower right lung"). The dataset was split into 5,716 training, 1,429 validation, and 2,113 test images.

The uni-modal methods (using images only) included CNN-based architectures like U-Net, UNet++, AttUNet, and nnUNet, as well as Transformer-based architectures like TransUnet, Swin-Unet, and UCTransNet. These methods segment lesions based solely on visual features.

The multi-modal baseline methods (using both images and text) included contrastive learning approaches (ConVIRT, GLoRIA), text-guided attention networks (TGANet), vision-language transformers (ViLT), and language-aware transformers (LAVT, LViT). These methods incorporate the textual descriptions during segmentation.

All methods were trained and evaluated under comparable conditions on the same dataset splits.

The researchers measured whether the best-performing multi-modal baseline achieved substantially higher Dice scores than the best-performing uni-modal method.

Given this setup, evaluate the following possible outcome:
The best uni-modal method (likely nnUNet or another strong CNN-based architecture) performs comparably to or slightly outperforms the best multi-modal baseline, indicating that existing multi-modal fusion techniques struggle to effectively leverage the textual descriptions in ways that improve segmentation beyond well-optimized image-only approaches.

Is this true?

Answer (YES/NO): NO